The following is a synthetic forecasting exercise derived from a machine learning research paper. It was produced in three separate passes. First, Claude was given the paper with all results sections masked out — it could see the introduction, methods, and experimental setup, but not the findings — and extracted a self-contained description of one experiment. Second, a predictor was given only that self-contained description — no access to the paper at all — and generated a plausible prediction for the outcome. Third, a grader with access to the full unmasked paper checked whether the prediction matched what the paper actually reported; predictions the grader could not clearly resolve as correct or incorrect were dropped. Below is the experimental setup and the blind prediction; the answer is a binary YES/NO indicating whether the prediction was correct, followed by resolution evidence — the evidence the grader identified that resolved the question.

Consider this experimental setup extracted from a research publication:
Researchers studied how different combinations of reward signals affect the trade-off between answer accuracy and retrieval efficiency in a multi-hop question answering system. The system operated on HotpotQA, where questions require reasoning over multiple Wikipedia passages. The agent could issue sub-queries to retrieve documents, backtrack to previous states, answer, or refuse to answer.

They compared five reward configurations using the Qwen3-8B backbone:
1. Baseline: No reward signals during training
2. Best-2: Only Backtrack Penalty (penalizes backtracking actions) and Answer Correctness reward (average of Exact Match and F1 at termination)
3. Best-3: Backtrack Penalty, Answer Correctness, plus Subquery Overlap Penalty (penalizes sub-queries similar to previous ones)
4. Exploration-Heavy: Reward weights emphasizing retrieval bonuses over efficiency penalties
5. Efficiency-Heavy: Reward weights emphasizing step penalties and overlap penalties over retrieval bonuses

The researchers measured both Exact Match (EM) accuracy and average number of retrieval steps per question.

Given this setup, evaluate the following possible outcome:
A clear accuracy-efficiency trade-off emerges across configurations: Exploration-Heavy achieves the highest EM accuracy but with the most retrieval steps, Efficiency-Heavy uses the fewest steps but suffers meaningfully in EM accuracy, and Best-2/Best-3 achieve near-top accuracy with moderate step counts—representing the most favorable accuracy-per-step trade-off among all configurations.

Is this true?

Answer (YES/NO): NO